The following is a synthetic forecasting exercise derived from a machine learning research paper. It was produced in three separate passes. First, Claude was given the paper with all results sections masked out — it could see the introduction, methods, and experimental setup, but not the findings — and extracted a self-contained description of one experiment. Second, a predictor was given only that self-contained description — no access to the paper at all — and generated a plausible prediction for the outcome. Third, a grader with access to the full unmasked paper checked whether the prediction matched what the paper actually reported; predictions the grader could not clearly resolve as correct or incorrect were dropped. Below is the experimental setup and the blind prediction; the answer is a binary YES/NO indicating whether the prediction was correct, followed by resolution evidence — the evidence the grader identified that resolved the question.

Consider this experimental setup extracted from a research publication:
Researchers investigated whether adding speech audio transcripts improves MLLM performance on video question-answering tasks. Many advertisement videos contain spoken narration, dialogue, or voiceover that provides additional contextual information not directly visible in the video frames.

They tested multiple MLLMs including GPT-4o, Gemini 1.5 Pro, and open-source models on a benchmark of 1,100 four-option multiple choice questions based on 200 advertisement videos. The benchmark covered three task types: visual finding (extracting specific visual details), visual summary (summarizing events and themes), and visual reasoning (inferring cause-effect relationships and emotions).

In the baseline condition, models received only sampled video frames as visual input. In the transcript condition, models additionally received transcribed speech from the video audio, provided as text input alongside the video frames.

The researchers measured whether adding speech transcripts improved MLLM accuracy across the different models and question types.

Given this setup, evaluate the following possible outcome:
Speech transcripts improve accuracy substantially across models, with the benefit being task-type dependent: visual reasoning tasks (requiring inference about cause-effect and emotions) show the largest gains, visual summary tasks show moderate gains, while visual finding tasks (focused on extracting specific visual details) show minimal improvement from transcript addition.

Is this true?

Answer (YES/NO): NO